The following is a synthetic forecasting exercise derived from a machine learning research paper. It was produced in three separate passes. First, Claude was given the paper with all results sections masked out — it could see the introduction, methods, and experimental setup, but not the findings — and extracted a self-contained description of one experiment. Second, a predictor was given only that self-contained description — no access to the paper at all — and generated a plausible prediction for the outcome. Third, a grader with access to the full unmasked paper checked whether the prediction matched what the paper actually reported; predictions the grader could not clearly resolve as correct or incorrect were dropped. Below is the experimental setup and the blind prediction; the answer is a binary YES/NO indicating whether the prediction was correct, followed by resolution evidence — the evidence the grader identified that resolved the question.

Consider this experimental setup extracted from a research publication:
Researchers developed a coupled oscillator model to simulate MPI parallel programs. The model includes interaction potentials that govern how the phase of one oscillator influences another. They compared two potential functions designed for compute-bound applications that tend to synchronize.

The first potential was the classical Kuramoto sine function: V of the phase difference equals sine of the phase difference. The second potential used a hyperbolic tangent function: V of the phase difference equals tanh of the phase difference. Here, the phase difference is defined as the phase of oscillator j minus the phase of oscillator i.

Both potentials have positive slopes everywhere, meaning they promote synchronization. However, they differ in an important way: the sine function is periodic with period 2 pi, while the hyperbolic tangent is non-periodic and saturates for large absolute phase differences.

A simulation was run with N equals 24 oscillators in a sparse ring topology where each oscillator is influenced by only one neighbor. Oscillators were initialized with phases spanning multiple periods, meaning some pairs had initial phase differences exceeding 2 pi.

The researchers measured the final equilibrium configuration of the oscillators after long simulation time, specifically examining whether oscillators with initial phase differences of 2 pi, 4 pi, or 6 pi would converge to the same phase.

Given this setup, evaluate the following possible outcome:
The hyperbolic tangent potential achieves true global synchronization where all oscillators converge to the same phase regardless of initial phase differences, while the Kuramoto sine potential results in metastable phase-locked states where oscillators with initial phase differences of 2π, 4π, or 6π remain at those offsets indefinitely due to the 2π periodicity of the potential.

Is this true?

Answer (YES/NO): YES